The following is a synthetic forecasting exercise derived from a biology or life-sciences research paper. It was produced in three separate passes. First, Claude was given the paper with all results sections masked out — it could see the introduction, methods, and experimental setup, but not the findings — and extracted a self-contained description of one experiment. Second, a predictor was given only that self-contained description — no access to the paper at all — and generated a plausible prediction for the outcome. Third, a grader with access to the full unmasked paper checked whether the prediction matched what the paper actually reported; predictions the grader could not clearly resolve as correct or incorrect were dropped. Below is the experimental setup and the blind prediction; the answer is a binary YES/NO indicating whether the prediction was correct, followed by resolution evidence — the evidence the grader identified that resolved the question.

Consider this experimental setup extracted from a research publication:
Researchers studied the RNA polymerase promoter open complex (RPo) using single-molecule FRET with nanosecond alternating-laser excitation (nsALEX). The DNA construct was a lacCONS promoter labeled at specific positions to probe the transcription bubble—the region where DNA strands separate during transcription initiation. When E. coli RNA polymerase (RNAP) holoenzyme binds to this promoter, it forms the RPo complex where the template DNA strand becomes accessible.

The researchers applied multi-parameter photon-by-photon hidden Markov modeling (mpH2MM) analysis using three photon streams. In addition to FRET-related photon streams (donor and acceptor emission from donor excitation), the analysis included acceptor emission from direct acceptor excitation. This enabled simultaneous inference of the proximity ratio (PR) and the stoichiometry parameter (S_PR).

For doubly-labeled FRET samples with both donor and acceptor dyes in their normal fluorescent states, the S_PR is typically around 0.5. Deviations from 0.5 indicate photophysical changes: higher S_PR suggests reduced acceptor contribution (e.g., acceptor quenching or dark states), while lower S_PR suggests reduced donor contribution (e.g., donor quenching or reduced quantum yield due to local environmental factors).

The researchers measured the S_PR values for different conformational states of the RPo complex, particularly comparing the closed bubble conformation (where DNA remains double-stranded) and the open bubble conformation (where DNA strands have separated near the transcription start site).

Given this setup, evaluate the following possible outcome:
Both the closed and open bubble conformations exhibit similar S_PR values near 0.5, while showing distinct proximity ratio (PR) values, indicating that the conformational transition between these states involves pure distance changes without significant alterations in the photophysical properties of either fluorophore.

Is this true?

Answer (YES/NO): NO